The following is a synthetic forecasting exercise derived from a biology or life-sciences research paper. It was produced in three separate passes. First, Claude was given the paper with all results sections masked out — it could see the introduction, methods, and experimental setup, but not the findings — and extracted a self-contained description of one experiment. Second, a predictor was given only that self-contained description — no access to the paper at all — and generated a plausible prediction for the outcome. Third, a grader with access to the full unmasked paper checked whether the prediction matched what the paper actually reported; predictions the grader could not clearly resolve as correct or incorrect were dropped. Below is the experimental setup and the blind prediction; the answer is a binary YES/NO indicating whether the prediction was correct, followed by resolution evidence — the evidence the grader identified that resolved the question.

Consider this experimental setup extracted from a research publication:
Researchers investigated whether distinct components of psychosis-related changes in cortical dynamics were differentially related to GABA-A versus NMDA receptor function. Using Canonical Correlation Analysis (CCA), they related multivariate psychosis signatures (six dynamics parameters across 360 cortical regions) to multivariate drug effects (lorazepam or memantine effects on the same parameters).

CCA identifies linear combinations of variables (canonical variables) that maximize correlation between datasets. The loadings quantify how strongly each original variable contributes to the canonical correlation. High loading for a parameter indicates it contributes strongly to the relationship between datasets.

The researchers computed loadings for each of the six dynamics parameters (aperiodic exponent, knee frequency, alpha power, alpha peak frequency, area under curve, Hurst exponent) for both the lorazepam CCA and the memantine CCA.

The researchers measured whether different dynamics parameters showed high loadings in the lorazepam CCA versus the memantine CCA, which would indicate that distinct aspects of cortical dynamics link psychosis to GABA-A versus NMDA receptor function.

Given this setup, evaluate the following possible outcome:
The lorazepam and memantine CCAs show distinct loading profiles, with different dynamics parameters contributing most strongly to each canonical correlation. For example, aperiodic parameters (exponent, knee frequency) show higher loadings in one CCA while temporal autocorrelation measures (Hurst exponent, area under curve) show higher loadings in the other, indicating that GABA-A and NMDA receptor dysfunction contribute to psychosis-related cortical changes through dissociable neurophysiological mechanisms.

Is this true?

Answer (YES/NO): NO